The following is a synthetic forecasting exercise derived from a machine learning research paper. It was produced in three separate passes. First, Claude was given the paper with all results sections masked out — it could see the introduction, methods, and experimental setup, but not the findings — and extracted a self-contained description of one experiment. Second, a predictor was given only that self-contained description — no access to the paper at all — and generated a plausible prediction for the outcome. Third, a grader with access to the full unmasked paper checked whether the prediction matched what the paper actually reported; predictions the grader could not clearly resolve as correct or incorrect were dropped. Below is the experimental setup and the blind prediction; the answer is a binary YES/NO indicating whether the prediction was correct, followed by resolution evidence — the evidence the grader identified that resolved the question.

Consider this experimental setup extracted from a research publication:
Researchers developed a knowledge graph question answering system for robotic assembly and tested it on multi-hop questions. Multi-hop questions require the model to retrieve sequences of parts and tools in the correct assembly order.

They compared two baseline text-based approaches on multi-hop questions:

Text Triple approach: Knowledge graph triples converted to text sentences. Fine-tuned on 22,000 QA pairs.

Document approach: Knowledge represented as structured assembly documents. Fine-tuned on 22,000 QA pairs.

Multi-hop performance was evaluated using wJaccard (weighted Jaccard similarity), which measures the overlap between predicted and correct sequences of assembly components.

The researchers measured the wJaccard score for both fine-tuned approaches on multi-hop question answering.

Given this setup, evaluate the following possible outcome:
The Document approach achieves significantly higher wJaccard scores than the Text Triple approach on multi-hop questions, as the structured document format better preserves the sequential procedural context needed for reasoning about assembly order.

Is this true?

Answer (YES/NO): YES